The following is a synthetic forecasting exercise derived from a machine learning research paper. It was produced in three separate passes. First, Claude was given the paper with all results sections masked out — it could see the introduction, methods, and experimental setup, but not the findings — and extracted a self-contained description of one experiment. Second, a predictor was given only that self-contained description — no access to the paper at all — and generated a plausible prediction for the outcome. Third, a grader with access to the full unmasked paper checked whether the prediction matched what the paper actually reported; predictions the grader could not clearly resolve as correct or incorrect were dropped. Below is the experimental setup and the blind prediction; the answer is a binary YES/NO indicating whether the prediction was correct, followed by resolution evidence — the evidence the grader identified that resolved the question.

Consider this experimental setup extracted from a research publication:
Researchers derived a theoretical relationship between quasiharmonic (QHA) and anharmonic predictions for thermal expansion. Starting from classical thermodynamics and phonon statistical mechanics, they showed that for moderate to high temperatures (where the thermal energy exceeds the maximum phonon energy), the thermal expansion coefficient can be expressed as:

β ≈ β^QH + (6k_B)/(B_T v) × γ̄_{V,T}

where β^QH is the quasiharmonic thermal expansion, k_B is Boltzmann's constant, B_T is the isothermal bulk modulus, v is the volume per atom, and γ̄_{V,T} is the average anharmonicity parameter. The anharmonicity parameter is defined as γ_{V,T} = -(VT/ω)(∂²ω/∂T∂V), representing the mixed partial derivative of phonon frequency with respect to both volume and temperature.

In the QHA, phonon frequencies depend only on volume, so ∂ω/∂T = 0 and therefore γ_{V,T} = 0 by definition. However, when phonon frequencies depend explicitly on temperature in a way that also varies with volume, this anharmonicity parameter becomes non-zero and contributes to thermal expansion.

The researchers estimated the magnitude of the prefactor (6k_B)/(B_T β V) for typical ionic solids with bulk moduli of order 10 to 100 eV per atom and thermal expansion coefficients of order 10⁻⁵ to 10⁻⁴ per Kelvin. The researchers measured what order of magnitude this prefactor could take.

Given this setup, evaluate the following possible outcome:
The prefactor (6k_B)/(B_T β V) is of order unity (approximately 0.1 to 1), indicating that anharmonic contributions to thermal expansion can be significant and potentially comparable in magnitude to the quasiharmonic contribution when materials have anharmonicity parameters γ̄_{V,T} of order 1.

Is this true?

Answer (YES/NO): NO